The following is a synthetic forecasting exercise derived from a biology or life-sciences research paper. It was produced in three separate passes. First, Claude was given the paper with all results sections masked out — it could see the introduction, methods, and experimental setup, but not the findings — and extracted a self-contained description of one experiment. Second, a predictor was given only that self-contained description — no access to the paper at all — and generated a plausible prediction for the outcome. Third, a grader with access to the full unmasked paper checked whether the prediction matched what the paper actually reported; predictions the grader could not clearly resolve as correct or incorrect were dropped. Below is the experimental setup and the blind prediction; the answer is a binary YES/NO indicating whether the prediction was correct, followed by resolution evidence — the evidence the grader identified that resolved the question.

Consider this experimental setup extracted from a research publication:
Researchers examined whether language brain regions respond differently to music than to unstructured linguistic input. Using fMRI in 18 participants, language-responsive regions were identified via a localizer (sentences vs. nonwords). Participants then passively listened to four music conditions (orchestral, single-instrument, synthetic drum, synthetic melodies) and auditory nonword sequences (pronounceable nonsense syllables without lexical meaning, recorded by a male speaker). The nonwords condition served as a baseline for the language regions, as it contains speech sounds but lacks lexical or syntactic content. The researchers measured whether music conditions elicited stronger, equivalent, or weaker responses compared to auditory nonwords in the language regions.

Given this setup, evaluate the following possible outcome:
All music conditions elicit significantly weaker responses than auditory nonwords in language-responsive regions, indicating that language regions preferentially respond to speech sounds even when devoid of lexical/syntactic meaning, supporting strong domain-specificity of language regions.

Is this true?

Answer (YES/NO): NO